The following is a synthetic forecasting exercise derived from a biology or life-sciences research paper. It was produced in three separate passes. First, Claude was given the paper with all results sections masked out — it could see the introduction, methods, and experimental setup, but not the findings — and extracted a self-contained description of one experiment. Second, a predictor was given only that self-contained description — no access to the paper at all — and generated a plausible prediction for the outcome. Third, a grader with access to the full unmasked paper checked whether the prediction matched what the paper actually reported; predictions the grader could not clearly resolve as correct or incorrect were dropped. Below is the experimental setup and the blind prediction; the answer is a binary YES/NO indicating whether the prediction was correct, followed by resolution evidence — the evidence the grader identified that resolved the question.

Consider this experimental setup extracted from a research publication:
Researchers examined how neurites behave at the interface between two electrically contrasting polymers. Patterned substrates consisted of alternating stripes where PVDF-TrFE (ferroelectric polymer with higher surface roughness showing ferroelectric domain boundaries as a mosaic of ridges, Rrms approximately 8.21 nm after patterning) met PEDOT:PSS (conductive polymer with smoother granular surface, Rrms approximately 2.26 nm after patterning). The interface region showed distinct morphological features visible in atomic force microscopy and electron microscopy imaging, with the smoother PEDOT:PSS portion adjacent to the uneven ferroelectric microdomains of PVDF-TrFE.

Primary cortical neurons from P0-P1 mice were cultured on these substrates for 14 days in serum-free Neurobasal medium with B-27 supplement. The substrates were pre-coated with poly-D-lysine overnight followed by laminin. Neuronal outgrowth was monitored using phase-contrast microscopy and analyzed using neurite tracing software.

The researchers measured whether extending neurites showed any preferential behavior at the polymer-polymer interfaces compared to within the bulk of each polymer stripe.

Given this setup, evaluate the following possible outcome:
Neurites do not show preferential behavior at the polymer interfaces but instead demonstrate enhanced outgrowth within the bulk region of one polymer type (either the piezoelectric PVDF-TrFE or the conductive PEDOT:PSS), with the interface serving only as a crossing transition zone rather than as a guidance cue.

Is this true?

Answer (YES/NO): NO